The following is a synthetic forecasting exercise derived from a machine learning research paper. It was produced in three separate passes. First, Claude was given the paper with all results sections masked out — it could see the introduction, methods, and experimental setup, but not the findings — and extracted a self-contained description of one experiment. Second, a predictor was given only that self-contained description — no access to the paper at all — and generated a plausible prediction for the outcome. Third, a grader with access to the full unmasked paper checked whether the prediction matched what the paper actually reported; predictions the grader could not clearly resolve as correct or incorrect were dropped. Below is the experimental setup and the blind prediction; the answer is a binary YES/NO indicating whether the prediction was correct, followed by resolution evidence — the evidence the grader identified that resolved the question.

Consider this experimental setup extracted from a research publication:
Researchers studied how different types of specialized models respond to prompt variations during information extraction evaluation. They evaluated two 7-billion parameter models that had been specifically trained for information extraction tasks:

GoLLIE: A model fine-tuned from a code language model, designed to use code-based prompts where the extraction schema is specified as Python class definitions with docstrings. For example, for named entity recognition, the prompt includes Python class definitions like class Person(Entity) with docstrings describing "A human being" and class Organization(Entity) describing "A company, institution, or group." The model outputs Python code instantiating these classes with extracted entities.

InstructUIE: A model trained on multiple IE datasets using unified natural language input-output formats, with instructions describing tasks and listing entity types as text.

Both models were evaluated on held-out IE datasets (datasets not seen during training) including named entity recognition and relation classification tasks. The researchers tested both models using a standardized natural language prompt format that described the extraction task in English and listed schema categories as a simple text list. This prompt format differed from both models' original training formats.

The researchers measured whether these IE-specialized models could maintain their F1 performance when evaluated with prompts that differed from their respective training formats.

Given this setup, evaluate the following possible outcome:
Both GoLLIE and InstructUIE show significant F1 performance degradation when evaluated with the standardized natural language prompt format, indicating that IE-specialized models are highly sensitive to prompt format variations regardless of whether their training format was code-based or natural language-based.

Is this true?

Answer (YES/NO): YES